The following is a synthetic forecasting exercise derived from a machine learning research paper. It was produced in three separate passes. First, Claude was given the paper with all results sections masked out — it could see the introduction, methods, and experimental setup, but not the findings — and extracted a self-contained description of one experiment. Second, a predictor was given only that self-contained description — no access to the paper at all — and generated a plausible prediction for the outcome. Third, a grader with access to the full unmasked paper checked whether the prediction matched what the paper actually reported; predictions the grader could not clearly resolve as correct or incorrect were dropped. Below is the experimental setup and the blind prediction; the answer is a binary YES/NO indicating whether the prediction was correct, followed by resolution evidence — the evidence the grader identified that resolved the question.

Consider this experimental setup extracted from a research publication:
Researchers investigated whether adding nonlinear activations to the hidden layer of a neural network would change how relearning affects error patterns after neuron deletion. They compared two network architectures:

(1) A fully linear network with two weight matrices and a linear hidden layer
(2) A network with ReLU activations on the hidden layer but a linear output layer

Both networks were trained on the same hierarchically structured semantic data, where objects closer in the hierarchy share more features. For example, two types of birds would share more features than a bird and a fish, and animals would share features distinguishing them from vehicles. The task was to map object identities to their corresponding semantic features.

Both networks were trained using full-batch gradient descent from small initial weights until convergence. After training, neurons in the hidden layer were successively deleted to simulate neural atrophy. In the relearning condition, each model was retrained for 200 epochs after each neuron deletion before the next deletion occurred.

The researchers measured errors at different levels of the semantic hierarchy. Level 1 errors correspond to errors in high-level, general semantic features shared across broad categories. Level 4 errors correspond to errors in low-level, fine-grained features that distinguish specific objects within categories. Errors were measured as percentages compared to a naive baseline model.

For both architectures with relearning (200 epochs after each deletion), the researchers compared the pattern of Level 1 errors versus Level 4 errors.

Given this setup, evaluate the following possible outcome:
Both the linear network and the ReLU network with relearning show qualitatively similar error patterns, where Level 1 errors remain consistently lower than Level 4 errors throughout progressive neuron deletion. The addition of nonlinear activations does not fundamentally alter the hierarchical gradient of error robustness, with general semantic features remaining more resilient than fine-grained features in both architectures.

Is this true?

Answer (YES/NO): YES